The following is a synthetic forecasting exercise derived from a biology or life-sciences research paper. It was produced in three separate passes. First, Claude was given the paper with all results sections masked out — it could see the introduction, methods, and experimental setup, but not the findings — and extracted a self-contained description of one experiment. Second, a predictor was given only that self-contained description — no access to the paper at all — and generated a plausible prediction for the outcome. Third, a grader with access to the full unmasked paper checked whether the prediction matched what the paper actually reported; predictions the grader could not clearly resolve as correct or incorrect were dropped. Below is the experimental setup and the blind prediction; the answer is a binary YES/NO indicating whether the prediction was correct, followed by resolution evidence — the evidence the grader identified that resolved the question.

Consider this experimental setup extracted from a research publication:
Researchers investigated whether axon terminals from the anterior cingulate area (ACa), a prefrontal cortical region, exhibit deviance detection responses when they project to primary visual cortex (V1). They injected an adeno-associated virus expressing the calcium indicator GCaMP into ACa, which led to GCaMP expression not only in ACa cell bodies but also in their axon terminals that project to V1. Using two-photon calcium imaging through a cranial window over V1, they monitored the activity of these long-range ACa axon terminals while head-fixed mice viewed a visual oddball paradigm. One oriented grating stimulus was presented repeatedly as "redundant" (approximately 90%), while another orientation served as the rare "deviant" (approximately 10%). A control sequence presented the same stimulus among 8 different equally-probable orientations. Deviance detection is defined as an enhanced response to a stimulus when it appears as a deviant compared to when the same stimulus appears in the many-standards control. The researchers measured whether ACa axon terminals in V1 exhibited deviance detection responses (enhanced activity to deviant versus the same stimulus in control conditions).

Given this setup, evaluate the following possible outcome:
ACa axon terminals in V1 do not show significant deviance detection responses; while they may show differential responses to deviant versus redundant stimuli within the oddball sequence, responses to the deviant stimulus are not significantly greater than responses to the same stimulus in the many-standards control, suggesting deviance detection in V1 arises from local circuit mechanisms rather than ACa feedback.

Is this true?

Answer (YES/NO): YES